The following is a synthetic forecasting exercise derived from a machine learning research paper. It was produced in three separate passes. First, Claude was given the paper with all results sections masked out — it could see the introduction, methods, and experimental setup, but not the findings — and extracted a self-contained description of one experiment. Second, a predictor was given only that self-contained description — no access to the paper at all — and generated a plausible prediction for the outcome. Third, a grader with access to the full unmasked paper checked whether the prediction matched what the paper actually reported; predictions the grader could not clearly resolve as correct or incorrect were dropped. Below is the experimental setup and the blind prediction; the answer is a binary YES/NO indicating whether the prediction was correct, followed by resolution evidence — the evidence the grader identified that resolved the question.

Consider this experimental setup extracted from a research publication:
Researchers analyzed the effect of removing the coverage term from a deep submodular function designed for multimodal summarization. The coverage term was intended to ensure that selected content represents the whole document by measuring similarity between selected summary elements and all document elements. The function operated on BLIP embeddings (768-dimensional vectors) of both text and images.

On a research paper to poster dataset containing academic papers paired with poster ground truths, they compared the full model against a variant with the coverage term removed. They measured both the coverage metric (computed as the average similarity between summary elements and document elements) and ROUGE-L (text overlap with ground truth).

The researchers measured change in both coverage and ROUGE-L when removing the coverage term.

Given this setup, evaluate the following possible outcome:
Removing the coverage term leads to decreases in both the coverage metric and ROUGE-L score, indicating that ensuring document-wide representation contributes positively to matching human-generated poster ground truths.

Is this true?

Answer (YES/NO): NO